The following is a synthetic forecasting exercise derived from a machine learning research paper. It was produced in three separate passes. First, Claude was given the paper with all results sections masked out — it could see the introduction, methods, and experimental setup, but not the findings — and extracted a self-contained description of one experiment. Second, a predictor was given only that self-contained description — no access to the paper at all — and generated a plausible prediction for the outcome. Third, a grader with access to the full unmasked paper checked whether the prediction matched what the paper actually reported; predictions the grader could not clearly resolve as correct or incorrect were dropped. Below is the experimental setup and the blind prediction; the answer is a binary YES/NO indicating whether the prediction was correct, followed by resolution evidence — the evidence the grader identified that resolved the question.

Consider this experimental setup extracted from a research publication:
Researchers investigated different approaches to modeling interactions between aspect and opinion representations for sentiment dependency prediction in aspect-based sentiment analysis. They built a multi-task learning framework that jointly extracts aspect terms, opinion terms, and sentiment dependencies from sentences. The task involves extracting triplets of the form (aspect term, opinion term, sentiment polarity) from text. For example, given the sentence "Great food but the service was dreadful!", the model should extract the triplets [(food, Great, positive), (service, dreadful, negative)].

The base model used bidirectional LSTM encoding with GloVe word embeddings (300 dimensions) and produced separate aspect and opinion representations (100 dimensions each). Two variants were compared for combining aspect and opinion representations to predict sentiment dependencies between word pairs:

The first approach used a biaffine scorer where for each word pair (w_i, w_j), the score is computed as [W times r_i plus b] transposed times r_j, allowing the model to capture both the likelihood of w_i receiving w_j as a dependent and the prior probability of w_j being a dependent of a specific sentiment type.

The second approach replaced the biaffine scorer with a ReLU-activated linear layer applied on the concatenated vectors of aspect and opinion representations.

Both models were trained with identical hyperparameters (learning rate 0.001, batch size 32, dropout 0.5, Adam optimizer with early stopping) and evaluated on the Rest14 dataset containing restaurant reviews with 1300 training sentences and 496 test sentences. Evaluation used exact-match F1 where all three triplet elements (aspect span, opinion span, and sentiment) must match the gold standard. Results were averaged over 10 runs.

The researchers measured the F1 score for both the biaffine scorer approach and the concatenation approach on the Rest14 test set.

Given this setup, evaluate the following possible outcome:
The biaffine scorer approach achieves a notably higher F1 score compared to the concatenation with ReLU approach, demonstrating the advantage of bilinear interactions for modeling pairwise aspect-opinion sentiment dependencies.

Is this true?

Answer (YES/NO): YES